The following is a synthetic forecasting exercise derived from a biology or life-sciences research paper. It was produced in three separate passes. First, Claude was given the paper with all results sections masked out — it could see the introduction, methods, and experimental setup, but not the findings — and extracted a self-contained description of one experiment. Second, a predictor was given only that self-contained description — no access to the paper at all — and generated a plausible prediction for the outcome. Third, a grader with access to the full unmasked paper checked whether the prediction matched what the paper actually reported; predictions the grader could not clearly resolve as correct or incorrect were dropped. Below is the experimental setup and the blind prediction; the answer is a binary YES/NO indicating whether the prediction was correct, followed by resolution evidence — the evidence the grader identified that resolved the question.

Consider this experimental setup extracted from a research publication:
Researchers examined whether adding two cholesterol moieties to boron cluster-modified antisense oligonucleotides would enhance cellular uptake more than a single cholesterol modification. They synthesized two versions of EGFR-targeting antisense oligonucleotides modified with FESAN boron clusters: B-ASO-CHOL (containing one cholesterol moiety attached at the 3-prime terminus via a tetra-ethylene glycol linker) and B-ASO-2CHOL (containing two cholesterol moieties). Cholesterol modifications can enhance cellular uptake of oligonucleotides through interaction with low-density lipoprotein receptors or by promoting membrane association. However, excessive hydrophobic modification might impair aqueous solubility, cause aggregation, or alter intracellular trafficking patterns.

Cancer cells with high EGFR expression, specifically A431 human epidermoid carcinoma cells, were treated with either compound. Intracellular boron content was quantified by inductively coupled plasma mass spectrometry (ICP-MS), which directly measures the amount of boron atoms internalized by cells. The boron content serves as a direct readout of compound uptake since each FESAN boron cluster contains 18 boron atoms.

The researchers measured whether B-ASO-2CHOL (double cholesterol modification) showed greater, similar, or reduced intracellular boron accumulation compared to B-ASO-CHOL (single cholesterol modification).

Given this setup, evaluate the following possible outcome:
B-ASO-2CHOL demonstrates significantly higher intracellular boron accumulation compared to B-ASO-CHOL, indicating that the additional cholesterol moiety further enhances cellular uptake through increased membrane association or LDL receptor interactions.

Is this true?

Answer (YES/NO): NO